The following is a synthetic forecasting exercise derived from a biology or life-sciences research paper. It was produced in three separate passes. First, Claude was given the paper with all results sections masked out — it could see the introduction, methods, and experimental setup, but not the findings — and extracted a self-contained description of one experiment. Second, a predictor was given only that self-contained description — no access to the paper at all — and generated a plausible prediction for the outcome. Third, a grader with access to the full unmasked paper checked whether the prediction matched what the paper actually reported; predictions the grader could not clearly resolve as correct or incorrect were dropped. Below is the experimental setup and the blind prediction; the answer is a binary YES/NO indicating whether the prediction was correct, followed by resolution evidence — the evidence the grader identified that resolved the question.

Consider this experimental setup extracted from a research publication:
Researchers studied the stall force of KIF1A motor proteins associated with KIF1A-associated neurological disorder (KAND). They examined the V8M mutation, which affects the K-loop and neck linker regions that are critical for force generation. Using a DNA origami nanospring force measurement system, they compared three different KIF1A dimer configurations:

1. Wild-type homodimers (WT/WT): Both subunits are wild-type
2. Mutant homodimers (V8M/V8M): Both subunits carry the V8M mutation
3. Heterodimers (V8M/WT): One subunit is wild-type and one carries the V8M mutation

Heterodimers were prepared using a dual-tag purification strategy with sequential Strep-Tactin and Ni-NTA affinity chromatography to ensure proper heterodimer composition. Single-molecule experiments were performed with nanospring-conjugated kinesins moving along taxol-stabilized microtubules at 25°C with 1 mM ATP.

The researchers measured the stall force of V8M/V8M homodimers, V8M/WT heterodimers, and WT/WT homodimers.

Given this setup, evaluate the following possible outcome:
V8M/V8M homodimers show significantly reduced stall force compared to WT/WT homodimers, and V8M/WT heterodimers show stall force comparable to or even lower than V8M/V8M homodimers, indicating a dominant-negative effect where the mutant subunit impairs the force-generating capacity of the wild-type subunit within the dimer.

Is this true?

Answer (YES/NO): YES